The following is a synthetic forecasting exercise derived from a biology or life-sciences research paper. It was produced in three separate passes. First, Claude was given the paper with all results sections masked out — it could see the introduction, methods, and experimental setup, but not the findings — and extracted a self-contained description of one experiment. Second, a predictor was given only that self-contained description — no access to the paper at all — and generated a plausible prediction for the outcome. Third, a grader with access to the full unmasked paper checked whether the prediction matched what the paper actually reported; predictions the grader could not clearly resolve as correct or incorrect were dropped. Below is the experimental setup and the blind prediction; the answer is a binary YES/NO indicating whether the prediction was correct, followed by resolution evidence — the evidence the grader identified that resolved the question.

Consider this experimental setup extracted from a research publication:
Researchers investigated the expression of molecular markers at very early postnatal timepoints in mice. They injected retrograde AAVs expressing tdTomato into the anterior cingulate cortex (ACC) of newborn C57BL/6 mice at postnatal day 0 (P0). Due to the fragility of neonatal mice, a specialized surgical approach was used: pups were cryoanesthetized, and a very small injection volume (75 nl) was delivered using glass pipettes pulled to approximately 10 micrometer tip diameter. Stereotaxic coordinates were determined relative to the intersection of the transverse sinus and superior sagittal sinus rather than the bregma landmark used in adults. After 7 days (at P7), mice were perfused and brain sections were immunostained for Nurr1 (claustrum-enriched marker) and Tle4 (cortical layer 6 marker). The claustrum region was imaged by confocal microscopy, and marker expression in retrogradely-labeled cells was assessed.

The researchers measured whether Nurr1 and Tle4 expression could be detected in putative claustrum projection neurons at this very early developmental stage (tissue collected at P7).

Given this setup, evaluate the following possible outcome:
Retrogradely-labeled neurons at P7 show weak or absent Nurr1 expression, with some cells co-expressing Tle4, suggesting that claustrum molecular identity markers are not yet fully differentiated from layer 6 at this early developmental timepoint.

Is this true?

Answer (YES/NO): NO